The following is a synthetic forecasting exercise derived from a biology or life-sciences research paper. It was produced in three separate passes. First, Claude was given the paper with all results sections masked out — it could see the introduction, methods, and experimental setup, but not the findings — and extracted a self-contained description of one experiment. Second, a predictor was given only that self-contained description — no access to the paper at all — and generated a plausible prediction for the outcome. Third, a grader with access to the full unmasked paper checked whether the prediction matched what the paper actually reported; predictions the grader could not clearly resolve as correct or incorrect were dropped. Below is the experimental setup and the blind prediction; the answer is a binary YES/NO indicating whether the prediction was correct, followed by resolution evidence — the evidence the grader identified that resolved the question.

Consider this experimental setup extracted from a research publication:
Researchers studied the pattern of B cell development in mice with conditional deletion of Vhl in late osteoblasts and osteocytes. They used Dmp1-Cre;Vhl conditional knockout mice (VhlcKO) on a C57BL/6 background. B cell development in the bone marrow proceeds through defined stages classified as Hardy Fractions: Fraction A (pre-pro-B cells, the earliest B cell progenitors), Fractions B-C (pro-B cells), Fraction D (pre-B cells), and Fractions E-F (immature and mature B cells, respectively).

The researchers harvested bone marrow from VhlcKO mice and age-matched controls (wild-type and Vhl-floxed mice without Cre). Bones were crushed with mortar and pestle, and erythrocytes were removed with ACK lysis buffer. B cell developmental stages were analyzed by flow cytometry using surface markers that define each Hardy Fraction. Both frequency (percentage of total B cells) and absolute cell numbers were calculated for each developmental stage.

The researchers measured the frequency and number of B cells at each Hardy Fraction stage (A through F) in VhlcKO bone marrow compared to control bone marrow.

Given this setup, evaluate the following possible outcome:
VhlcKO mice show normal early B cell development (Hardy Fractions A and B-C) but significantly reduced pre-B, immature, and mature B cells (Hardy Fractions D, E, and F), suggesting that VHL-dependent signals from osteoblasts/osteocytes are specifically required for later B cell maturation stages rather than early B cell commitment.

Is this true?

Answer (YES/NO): NO